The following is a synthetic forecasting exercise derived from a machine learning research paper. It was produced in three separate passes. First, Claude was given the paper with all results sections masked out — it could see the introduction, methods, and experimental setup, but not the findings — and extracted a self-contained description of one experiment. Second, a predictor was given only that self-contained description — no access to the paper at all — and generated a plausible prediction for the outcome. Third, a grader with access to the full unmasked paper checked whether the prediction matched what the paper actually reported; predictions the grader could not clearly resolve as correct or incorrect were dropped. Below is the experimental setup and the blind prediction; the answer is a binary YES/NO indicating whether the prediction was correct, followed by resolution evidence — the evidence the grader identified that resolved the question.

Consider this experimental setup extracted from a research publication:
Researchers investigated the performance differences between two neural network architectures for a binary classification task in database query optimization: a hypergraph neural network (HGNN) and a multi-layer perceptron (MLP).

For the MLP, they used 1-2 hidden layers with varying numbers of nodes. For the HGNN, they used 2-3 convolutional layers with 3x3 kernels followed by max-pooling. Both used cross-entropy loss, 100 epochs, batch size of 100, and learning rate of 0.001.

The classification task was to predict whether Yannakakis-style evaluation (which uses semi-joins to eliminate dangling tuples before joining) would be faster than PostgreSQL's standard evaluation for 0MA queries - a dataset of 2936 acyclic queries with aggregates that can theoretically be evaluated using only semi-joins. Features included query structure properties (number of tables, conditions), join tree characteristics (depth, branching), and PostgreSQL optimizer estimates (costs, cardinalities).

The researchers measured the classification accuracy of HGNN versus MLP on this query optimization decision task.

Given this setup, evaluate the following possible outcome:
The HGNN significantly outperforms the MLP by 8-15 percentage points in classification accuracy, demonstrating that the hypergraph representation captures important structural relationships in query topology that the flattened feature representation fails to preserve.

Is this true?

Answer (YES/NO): NO